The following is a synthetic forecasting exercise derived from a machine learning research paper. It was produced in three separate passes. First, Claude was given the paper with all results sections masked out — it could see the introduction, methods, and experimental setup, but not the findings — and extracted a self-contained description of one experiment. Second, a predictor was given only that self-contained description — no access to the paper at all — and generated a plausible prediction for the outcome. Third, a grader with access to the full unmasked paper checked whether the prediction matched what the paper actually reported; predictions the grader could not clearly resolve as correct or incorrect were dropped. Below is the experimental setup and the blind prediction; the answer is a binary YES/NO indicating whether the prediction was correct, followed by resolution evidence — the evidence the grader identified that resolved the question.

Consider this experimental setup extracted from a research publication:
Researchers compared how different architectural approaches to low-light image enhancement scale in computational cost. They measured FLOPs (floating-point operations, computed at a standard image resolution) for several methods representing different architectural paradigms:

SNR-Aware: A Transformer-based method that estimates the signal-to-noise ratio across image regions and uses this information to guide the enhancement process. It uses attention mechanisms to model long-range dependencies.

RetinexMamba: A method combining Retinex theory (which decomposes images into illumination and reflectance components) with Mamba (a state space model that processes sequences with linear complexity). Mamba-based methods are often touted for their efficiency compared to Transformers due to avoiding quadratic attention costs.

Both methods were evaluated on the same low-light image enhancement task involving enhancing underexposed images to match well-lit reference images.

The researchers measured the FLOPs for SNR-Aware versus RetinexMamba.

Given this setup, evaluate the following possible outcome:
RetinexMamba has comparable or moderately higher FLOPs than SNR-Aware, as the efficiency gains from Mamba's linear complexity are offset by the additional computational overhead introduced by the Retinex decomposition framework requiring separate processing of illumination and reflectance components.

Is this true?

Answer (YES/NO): YES